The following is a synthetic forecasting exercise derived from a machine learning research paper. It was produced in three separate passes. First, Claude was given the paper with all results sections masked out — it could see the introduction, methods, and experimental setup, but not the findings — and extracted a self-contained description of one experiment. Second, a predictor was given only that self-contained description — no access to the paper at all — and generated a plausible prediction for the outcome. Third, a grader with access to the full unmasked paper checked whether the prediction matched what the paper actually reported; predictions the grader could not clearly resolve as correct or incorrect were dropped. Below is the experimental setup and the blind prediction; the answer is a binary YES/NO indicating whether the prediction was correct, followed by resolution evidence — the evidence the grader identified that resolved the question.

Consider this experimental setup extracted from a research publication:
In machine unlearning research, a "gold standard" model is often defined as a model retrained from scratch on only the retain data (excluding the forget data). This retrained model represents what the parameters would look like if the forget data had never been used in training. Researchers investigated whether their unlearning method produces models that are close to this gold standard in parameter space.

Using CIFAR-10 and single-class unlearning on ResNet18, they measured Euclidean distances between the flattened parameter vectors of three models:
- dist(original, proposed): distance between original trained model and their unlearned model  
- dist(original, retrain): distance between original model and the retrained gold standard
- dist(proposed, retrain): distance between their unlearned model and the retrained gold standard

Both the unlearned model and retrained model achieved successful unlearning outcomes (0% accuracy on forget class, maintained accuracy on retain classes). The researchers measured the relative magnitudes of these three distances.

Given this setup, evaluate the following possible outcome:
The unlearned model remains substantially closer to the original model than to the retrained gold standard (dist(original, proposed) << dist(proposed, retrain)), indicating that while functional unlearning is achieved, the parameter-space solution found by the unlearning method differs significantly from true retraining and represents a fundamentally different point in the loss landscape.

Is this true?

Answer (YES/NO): NO